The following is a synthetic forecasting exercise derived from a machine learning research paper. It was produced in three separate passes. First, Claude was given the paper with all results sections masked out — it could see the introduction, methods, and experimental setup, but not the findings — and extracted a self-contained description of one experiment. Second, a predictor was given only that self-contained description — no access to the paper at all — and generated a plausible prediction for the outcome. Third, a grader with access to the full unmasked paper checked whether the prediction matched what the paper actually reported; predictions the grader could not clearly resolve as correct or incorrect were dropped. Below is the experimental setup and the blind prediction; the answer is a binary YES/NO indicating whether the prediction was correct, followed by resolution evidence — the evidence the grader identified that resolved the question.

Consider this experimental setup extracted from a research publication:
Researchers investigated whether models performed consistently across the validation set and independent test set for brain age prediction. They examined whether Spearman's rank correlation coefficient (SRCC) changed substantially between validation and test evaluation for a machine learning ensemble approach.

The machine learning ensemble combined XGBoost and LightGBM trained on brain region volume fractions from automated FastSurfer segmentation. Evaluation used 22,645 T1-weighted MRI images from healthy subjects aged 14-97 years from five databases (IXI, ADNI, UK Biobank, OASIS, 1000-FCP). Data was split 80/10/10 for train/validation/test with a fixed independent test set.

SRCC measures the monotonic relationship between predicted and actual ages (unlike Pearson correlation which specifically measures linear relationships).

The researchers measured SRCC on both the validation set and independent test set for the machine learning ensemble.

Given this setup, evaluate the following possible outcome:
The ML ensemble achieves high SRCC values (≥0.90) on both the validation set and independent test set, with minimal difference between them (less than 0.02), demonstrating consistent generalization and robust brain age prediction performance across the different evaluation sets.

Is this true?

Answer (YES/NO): NO